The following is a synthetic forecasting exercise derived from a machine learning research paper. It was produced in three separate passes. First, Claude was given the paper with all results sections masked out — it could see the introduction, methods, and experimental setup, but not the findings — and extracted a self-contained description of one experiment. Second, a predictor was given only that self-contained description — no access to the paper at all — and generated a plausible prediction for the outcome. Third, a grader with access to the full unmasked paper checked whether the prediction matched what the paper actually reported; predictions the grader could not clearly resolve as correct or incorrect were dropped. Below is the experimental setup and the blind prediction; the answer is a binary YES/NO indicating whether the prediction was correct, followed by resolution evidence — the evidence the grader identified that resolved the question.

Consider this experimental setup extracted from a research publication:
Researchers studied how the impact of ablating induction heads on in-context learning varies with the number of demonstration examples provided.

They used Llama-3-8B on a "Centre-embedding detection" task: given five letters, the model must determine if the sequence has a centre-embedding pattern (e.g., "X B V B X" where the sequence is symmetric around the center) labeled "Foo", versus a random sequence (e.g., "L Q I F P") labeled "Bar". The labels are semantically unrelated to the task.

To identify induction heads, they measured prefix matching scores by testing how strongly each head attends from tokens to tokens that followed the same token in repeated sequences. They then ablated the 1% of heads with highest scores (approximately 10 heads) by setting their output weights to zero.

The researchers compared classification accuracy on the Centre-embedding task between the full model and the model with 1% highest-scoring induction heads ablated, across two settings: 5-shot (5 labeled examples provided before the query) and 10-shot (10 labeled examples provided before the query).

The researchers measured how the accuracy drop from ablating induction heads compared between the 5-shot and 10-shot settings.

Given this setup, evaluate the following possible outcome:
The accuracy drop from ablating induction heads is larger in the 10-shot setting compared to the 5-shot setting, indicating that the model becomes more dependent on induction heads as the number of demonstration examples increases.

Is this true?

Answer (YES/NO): YES